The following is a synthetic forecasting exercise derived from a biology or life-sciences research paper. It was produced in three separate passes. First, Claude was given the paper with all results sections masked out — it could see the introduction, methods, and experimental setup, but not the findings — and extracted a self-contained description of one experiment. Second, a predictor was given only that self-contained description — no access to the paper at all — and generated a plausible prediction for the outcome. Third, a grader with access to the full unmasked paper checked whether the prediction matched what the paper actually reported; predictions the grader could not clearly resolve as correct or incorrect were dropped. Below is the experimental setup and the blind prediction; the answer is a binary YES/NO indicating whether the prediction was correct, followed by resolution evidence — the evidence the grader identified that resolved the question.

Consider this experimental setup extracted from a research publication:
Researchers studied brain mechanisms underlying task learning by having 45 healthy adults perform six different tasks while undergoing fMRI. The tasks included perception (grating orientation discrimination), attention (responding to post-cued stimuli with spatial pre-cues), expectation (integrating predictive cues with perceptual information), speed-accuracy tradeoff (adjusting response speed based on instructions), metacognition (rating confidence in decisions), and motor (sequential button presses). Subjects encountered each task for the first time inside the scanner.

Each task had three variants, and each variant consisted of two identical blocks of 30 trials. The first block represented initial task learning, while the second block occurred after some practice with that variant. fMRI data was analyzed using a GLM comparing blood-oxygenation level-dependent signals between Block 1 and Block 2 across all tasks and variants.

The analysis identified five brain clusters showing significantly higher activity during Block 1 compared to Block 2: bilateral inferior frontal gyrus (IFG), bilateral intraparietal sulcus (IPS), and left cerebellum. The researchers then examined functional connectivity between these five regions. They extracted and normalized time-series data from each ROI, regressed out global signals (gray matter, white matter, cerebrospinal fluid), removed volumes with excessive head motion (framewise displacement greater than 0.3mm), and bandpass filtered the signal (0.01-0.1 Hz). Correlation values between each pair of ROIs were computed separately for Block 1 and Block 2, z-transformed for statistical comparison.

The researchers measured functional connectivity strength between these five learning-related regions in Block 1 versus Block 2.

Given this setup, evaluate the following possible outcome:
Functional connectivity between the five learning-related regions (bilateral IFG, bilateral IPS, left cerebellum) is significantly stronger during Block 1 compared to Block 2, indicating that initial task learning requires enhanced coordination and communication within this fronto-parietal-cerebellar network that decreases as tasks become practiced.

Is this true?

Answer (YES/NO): NO